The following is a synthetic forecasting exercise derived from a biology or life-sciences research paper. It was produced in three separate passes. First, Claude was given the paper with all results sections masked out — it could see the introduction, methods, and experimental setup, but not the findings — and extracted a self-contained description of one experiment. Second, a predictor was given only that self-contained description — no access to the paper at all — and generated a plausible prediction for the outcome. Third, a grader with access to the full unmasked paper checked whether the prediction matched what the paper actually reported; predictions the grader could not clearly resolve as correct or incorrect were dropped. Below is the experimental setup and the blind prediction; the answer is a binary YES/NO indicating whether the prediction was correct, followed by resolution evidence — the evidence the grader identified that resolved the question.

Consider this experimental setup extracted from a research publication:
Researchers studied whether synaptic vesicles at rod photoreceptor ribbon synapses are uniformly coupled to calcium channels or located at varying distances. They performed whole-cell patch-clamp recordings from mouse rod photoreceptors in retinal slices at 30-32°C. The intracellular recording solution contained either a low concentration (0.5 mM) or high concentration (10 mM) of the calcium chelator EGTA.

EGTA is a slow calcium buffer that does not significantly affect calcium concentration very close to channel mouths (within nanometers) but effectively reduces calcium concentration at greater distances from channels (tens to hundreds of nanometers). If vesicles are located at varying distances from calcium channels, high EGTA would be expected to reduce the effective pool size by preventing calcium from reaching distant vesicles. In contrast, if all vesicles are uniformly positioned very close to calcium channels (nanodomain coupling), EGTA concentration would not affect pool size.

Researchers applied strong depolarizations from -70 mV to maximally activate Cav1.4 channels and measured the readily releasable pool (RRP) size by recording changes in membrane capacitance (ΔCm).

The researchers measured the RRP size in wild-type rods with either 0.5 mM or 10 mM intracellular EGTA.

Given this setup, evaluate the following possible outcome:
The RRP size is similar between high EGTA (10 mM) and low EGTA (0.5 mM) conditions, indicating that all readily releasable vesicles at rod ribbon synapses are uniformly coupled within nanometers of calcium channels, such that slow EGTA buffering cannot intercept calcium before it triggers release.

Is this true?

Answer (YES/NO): YES